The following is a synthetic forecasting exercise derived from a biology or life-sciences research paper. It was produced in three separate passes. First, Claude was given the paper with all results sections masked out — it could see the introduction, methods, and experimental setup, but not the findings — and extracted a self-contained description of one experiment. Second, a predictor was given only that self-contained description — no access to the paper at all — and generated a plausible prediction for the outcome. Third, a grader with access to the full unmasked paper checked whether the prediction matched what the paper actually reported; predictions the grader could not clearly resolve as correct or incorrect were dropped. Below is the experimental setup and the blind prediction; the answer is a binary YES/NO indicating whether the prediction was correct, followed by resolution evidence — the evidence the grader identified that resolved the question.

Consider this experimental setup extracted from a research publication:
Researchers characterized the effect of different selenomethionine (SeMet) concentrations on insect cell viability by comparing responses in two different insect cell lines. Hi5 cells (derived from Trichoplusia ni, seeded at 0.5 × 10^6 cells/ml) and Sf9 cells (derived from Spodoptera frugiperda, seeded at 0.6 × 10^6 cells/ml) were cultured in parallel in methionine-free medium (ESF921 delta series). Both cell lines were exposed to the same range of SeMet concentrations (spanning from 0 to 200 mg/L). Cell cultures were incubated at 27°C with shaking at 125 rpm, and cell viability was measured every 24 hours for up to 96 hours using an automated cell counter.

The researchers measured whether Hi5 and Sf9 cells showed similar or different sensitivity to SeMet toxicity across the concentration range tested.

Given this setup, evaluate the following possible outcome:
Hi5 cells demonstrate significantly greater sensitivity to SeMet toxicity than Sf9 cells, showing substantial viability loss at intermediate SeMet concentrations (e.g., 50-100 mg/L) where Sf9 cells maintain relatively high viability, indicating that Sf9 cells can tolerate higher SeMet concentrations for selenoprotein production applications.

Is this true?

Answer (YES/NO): YES